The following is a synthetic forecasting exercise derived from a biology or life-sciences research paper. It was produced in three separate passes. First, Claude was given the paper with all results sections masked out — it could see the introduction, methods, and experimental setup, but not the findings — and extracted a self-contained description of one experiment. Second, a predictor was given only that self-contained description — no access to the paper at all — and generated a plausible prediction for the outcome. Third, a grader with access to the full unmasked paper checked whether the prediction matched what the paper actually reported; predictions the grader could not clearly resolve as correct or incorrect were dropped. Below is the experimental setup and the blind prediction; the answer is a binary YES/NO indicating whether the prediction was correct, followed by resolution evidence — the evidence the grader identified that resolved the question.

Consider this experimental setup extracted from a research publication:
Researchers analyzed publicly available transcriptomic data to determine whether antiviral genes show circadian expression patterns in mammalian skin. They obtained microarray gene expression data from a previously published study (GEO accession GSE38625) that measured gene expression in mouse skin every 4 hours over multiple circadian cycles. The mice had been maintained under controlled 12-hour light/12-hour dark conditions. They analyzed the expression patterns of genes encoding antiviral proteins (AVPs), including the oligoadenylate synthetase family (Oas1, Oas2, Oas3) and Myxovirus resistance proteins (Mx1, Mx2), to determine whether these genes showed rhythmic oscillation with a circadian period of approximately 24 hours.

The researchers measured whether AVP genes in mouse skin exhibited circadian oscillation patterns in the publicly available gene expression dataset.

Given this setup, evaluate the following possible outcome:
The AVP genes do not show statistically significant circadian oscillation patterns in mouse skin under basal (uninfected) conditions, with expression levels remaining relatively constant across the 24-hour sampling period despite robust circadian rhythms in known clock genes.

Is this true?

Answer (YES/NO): NO